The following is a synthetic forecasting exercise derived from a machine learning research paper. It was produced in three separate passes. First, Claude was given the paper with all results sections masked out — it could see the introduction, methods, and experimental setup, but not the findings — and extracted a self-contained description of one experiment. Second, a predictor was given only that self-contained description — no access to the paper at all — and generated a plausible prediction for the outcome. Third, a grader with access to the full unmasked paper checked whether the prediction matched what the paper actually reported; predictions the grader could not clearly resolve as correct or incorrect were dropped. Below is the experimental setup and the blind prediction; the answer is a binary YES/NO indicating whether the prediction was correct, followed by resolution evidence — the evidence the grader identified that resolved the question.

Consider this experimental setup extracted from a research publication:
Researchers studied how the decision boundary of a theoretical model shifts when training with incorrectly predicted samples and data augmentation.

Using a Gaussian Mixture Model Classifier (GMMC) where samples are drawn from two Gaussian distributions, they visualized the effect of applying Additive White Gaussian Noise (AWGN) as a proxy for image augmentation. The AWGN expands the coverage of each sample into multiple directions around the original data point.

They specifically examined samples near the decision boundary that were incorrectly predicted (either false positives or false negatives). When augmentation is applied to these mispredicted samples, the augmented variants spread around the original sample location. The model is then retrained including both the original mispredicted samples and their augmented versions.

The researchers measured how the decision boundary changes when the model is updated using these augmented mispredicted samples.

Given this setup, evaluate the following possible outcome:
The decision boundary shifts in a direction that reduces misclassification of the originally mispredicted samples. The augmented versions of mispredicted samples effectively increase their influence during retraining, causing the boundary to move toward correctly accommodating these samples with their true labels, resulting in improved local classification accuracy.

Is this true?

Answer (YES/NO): NO